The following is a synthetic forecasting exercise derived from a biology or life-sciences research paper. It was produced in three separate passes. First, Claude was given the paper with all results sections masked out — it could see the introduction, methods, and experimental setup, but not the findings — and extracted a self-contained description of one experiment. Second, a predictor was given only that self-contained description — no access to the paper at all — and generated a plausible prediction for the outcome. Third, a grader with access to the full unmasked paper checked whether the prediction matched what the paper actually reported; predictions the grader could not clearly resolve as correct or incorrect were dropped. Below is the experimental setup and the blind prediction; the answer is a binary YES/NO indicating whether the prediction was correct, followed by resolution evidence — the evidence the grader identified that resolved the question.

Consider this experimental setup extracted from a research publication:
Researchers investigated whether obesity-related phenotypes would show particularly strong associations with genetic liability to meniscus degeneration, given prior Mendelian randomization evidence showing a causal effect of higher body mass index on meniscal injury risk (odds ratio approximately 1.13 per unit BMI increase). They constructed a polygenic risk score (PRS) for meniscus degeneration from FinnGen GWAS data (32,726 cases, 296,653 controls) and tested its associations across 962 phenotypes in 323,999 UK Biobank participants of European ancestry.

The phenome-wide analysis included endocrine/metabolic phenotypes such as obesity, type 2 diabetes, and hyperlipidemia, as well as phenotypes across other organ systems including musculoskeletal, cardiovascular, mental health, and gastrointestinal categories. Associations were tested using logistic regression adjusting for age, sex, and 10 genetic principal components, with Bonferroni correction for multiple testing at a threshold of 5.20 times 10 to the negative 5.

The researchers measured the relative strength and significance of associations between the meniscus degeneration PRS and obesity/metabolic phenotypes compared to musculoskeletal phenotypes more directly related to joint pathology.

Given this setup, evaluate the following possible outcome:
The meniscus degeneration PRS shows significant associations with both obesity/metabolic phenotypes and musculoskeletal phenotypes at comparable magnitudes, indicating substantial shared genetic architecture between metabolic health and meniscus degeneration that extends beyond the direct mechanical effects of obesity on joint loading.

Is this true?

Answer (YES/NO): NO